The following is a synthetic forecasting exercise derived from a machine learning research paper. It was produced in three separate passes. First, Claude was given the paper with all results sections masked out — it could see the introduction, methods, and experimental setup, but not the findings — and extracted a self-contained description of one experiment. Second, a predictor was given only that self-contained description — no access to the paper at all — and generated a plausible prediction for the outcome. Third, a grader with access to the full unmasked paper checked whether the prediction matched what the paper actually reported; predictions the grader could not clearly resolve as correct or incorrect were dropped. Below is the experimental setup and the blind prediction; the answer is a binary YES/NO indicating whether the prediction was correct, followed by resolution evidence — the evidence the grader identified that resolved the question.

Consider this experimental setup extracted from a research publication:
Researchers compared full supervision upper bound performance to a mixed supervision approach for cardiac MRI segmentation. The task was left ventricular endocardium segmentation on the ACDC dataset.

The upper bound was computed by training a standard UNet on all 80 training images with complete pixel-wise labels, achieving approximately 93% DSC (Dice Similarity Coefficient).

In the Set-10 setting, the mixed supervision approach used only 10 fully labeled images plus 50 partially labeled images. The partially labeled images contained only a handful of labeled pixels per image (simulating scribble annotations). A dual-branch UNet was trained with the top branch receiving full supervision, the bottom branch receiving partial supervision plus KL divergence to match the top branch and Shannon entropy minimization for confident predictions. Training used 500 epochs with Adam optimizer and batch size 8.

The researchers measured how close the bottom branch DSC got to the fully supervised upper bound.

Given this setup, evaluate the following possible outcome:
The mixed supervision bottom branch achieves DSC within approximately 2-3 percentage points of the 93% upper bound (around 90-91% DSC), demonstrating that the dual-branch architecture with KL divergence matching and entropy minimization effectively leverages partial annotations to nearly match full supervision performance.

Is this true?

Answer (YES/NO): NO